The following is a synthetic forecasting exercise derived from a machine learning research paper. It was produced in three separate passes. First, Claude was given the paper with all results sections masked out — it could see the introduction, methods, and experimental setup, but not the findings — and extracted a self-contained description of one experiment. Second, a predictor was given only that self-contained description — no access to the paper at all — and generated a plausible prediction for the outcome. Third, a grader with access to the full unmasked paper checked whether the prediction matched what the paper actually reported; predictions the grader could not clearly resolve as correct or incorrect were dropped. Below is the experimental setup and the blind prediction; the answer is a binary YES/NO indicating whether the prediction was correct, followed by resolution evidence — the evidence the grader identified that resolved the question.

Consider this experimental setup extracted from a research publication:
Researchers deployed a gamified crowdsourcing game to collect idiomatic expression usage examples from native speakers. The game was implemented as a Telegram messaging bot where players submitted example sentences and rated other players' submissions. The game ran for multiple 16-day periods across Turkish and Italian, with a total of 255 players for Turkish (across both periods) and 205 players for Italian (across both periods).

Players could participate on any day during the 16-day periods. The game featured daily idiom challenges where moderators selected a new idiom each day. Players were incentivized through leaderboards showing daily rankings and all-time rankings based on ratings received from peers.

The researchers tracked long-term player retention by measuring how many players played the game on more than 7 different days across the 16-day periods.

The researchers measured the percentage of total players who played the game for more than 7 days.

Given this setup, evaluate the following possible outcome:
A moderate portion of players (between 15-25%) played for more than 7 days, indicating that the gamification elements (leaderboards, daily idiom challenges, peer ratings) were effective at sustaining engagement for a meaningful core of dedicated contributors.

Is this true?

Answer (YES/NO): NO